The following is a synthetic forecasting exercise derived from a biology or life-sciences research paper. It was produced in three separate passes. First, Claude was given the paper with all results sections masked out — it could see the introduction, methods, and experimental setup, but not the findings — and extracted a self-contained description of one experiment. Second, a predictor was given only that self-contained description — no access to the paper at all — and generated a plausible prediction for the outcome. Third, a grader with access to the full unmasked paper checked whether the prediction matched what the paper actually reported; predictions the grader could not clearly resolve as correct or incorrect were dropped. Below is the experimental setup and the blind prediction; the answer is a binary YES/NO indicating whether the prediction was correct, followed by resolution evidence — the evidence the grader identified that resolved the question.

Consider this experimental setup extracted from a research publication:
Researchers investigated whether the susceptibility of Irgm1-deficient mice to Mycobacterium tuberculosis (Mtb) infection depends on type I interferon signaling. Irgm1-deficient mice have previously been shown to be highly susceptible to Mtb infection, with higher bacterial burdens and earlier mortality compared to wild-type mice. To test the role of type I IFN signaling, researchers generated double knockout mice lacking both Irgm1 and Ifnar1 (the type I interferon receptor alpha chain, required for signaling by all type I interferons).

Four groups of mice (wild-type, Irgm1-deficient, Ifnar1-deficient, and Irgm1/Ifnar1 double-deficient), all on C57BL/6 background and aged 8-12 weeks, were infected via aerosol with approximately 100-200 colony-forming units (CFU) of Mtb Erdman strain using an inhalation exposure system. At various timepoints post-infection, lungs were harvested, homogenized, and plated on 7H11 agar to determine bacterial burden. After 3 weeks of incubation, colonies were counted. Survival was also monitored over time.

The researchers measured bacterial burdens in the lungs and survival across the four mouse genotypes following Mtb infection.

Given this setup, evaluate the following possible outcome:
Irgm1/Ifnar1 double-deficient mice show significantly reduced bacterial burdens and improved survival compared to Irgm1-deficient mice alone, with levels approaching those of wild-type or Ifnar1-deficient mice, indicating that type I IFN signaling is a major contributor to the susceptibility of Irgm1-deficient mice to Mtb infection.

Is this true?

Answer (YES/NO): YES